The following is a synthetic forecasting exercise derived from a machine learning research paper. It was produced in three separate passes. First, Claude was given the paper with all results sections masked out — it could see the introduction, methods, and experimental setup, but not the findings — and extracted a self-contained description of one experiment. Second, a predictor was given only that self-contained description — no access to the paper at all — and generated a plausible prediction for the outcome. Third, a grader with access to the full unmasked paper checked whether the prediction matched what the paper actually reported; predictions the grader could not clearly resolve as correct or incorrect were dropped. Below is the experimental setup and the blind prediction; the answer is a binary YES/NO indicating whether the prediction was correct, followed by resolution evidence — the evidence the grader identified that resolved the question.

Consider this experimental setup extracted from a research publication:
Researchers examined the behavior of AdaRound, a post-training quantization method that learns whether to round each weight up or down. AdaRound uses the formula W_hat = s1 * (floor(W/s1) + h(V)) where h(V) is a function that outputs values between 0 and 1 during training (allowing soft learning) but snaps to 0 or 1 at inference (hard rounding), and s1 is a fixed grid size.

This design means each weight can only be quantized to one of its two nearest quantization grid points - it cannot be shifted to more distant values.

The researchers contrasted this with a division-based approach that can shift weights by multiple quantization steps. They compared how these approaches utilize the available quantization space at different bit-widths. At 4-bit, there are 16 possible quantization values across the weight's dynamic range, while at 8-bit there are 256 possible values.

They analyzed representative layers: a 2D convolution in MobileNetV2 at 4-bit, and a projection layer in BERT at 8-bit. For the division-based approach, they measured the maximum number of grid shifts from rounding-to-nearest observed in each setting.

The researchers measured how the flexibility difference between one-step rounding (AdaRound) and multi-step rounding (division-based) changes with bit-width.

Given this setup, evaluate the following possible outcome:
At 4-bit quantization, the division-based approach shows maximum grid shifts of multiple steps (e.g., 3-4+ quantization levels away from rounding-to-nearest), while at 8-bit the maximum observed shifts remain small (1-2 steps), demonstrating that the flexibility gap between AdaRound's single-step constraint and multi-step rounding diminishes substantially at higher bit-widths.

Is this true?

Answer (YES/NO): NO